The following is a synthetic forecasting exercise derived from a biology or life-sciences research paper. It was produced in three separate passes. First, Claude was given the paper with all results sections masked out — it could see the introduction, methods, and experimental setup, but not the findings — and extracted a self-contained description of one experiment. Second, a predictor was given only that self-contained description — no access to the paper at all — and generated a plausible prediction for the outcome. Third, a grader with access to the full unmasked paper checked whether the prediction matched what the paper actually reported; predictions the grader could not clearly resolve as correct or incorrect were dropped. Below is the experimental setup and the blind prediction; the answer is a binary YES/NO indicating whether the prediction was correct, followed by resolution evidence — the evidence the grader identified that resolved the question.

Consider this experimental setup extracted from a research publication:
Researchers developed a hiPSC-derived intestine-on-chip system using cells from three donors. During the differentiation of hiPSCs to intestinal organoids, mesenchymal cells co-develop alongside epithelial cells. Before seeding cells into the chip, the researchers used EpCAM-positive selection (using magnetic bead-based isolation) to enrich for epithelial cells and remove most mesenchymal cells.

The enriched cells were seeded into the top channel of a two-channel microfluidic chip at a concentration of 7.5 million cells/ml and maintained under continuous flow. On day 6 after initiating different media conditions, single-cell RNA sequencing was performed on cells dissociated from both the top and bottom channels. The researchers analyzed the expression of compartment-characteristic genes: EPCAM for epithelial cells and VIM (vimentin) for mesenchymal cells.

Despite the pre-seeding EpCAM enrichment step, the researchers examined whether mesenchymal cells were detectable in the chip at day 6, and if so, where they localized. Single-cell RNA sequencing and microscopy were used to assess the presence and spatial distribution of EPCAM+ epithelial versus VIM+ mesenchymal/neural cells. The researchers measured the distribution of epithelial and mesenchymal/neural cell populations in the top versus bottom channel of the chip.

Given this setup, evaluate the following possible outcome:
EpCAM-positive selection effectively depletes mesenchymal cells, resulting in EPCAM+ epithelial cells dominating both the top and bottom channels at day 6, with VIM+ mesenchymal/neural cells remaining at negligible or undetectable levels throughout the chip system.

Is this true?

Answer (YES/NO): NO